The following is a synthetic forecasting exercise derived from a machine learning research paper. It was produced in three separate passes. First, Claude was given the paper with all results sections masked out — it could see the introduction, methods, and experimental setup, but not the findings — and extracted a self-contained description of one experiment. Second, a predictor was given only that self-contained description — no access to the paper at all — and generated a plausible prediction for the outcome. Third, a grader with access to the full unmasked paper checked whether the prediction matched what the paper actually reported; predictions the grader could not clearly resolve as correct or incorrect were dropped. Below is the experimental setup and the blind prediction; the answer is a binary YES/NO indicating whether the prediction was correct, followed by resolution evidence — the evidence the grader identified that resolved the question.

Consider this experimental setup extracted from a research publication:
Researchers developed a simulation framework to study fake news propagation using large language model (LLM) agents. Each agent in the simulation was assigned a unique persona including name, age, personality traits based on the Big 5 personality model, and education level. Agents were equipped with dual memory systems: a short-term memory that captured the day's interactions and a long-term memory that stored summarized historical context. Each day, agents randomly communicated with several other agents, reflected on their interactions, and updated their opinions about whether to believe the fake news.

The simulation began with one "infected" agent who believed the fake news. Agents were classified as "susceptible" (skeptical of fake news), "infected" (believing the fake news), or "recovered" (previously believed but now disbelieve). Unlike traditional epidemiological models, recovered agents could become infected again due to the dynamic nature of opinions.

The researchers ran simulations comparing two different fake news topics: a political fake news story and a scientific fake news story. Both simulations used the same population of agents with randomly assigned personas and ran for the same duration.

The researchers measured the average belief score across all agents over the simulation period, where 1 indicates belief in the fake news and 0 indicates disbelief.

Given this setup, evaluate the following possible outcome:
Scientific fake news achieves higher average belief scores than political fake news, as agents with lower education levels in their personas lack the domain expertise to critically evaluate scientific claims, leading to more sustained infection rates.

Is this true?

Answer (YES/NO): NO